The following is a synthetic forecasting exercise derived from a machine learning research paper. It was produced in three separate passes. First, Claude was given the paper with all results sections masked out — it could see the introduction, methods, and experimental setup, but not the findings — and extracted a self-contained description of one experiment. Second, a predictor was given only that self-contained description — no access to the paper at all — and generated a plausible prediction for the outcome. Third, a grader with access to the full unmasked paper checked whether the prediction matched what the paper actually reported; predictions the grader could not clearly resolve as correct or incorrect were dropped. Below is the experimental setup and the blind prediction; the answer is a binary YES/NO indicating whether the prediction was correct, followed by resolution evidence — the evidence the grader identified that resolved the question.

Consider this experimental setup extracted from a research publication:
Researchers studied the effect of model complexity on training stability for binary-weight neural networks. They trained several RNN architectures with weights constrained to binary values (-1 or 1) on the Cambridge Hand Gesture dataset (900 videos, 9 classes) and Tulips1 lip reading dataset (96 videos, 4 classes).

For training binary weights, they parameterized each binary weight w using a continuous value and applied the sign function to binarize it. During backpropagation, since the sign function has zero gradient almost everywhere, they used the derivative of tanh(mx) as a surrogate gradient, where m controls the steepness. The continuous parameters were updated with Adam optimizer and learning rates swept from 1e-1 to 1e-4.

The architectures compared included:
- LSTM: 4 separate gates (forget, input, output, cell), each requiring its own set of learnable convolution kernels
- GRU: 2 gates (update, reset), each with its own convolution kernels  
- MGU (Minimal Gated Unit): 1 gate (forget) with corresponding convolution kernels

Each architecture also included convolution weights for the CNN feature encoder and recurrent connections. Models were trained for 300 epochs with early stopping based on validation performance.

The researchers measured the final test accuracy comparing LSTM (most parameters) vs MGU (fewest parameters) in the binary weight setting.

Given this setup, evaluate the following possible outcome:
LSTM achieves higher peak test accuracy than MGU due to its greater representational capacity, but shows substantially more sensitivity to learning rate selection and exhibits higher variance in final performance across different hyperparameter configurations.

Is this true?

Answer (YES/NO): NO